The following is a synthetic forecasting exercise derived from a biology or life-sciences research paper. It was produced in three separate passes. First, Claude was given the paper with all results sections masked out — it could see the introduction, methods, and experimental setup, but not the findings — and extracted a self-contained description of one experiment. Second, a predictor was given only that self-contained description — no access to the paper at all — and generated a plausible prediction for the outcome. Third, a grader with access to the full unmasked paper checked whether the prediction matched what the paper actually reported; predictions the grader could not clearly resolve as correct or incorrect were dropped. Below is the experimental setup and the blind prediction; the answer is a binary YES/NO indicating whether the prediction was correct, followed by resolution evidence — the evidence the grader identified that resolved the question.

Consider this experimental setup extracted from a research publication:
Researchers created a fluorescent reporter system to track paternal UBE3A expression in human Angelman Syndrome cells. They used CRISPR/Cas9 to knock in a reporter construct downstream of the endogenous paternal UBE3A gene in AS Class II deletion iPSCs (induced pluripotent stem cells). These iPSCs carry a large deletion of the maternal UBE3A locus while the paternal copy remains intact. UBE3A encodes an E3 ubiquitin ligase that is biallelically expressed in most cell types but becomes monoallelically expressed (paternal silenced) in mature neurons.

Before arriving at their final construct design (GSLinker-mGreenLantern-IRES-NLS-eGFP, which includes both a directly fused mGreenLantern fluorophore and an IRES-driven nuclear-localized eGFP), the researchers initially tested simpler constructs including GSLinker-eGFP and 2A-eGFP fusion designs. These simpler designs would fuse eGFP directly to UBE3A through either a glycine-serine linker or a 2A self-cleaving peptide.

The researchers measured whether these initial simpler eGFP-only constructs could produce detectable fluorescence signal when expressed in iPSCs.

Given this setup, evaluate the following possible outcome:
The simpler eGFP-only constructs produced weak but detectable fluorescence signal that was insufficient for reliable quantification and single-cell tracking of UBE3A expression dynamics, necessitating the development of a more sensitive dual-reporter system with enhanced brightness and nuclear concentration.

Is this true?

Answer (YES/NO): NO